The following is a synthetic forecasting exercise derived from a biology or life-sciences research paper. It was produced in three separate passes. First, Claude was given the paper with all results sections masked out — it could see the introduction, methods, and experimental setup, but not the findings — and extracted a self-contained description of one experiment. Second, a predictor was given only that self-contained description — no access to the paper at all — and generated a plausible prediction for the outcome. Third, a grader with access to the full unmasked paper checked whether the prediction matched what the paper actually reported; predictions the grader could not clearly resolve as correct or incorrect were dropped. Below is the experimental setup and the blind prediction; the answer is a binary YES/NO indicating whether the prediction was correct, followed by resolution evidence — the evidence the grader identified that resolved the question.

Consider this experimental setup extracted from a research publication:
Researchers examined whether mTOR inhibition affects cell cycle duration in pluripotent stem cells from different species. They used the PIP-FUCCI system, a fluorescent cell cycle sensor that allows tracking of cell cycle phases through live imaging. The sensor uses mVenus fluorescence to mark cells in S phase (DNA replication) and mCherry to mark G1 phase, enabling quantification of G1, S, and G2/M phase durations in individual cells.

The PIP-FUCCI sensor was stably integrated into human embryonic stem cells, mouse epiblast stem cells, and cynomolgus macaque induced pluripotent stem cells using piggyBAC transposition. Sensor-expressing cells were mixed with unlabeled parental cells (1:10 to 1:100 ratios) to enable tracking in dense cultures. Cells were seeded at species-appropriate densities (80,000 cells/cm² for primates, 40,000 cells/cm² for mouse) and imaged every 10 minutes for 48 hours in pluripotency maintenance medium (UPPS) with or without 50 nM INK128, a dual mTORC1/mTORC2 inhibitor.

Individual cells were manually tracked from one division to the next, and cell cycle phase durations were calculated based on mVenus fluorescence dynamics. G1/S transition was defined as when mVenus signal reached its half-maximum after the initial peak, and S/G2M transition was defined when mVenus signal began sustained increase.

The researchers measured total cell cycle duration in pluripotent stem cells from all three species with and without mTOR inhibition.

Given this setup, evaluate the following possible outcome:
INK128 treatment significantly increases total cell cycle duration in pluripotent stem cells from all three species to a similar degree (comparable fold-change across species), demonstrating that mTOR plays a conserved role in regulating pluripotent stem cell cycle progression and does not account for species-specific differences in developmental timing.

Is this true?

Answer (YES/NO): NO